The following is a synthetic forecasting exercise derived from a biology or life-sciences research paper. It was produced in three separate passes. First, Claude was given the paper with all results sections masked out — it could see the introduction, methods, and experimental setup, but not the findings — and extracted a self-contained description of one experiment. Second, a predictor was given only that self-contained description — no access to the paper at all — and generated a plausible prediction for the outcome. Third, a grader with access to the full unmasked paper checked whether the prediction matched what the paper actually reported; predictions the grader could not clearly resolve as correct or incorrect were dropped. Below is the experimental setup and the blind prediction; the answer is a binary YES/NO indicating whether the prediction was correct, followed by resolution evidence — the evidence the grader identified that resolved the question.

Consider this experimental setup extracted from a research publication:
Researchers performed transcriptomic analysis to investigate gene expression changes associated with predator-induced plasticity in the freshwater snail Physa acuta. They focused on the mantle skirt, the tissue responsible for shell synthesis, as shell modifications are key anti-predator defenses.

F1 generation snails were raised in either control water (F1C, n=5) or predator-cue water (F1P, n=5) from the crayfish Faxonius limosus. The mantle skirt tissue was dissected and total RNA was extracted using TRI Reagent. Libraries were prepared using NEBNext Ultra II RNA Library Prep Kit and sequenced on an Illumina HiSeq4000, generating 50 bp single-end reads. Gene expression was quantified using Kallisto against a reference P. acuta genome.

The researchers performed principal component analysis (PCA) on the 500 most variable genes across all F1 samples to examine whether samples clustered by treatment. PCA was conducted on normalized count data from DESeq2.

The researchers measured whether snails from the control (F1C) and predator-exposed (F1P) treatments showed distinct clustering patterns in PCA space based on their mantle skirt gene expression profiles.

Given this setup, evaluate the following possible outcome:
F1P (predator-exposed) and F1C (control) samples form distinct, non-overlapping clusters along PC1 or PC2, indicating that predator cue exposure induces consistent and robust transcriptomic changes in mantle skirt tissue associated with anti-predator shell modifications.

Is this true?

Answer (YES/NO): NO